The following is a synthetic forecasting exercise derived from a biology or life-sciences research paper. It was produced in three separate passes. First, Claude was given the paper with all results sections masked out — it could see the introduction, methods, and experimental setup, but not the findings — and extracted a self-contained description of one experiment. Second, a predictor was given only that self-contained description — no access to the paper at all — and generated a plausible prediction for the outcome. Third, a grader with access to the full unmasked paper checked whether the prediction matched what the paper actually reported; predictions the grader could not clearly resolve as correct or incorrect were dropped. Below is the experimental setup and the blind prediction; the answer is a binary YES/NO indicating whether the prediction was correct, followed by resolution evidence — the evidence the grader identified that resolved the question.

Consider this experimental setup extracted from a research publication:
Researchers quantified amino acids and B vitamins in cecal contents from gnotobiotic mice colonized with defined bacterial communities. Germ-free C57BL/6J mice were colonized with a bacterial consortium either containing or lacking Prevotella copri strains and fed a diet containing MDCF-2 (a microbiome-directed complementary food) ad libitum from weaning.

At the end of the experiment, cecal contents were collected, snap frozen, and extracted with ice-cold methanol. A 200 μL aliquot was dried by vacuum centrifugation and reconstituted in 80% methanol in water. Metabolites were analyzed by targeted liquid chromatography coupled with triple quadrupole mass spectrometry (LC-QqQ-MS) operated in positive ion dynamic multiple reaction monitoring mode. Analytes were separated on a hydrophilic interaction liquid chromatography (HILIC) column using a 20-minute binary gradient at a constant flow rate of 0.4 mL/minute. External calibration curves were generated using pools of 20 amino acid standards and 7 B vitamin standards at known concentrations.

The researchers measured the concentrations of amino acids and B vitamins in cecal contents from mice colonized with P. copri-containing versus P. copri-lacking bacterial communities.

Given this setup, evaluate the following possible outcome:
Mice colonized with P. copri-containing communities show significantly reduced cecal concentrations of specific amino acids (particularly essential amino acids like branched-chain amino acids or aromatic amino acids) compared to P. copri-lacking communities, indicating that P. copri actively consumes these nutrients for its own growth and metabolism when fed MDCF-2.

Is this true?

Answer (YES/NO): NO